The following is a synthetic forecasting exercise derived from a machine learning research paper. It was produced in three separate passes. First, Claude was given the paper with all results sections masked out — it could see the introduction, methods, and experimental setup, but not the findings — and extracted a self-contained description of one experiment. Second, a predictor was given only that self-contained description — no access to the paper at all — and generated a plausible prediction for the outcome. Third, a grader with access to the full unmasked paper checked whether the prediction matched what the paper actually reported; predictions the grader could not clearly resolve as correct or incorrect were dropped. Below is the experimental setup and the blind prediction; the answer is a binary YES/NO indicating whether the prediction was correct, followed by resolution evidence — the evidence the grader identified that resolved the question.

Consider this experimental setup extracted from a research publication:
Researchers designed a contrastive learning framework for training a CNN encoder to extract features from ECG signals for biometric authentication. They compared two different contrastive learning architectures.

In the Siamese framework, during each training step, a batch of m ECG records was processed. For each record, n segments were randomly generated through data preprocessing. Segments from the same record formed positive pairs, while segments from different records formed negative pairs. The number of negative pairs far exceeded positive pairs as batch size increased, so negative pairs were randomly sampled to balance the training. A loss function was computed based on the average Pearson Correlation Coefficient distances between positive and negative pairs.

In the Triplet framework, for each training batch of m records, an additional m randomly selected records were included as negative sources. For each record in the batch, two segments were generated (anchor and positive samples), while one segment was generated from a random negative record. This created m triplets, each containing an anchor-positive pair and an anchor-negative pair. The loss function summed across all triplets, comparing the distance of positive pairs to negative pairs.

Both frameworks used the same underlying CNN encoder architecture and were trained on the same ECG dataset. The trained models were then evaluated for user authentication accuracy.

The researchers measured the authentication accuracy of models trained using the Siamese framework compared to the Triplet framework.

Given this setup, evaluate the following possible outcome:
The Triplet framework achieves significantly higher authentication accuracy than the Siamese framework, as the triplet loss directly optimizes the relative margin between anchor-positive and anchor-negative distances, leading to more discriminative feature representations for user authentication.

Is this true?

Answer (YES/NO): YES